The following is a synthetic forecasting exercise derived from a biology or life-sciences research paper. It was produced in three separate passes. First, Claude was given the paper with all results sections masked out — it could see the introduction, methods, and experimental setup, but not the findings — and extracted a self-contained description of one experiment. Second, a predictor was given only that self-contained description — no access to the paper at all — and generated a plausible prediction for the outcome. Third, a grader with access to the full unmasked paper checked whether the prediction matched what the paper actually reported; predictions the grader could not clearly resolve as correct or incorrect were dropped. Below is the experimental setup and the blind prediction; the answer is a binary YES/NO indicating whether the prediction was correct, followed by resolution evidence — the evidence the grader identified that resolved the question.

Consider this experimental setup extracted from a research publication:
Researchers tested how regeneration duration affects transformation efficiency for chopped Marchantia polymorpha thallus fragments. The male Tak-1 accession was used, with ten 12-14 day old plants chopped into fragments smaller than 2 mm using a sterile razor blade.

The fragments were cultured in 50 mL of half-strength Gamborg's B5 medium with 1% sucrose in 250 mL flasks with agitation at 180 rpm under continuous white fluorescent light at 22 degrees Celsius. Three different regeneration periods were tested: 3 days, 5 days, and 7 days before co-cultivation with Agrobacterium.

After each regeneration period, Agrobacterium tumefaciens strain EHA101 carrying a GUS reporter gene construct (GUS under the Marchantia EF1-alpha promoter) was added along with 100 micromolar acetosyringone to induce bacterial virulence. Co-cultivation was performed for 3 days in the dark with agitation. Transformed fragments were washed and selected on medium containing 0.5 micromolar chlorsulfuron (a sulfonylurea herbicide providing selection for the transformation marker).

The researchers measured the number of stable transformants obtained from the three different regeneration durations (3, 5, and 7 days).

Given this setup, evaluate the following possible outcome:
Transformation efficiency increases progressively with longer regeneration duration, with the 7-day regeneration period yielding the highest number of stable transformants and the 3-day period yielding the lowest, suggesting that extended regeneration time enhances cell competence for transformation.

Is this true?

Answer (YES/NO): NO